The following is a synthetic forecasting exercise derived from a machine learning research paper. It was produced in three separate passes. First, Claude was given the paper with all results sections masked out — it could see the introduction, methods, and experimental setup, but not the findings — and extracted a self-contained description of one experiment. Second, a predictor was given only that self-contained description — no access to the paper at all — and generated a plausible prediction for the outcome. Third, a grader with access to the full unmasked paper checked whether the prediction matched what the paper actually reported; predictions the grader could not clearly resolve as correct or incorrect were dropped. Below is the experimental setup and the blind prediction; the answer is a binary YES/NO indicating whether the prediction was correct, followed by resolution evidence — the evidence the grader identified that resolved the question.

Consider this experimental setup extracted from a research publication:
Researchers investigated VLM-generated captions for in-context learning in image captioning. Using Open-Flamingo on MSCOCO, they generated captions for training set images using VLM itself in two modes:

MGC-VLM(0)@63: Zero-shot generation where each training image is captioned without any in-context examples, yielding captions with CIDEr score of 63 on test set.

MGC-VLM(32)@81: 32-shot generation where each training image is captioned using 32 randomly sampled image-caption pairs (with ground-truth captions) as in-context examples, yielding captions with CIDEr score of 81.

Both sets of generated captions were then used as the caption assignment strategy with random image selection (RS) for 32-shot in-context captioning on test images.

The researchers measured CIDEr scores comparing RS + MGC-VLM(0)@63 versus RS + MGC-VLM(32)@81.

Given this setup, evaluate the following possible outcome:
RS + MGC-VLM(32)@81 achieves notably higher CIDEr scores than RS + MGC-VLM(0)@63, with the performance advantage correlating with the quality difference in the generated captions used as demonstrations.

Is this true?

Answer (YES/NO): YES